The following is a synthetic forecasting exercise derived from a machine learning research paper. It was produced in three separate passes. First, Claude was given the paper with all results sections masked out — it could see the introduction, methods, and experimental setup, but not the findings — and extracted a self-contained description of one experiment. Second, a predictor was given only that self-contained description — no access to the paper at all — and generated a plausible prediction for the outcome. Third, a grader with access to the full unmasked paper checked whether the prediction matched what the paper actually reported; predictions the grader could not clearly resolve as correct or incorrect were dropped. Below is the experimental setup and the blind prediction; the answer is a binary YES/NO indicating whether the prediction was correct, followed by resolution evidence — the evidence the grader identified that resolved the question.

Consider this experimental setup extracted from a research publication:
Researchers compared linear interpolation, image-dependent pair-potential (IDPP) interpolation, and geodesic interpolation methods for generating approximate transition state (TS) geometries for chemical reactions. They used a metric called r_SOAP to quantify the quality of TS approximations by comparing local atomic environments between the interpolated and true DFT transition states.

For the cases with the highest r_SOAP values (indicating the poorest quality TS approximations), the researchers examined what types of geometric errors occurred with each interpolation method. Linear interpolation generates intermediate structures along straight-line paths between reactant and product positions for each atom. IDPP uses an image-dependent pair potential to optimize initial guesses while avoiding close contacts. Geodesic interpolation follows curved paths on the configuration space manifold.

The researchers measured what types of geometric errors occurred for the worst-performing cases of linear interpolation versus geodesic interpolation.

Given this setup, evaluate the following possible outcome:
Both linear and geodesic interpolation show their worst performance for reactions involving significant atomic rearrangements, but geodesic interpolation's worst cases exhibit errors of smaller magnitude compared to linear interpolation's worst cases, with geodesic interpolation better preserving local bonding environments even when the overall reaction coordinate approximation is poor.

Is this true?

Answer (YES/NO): NO